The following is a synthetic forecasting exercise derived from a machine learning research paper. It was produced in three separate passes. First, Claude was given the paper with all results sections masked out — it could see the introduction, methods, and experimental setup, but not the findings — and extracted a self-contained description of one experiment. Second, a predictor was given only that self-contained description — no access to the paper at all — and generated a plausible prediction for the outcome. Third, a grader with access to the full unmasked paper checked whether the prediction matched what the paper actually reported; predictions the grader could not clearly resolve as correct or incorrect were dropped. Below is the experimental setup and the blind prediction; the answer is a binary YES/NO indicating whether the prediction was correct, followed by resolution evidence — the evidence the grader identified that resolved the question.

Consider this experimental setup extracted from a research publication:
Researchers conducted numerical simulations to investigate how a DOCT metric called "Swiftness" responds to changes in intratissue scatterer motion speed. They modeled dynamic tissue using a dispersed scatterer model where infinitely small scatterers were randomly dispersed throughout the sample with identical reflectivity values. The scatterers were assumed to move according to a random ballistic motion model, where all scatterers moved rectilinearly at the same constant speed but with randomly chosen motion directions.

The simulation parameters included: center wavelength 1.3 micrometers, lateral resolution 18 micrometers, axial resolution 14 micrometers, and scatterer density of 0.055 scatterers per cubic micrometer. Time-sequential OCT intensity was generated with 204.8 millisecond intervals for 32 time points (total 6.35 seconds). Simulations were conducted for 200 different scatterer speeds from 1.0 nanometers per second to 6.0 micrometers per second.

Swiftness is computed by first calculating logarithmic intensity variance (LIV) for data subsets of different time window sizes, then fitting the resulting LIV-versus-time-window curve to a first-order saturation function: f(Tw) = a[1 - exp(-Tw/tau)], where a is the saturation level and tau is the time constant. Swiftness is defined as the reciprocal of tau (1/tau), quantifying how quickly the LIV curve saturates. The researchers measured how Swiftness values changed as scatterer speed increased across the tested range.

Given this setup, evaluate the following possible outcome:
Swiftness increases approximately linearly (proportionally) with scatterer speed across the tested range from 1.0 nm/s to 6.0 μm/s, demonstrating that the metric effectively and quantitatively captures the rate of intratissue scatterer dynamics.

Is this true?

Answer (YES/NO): NO